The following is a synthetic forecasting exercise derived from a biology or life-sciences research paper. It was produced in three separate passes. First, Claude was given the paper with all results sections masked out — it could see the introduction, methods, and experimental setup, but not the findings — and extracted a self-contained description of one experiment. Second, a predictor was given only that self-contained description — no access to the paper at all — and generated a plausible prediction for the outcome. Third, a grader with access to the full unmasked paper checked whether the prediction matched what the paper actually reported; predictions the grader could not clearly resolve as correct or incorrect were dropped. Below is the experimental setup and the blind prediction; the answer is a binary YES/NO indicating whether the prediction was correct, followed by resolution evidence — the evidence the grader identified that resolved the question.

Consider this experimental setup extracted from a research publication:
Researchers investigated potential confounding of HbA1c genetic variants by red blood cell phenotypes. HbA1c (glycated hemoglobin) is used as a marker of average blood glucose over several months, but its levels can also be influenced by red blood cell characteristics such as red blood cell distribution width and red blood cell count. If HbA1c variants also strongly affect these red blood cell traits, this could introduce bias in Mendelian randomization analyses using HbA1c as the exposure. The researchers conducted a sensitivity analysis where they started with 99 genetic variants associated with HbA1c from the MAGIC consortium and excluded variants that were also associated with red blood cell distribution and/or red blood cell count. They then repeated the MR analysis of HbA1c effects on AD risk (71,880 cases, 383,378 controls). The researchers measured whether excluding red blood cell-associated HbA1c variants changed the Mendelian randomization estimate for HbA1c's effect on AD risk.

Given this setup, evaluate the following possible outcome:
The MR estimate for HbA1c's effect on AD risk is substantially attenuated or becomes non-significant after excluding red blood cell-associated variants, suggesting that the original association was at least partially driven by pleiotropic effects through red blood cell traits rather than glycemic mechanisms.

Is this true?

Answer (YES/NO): NO